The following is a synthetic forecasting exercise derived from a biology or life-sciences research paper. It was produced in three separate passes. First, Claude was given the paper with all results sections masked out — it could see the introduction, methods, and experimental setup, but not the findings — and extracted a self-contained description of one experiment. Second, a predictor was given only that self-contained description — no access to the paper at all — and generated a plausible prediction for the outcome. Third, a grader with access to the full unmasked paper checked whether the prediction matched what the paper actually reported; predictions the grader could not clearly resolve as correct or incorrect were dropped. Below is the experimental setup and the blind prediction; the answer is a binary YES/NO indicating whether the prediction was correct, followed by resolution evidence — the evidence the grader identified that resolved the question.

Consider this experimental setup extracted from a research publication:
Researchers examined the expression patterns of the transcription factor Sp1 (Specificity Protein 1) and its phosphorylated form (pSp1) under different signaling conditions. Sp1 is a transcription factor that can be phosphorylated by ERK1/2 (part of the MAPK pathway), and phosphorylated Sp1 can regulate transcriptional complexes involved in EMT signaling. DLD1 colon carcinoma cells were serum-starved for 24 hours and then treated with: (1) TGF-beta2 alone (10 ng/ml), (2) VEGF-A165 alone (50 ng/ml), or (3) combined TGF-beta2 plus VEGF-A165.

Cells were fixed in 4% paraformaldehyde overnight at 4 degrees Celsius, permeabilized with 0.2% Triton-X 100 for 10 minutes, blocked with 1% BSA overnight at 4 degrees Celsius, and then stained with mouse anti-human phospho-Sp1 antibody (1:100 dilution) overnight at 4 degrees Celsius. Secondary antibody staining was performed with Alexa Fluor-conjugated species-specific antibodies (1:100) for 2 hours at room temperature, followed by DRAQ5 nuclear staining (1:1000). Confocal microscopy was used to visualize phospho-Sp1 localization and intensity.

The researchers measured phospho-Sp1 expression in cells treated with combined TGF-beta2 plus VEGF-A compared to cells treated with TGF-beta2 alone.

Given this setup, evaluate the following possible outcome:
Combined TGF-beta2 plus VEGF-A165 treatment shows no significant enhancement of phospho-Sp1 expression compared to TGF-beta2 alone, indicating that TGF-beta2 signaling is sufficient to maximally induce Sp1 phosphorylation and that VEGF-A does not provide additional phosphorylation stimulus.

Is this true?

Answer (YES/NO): YES